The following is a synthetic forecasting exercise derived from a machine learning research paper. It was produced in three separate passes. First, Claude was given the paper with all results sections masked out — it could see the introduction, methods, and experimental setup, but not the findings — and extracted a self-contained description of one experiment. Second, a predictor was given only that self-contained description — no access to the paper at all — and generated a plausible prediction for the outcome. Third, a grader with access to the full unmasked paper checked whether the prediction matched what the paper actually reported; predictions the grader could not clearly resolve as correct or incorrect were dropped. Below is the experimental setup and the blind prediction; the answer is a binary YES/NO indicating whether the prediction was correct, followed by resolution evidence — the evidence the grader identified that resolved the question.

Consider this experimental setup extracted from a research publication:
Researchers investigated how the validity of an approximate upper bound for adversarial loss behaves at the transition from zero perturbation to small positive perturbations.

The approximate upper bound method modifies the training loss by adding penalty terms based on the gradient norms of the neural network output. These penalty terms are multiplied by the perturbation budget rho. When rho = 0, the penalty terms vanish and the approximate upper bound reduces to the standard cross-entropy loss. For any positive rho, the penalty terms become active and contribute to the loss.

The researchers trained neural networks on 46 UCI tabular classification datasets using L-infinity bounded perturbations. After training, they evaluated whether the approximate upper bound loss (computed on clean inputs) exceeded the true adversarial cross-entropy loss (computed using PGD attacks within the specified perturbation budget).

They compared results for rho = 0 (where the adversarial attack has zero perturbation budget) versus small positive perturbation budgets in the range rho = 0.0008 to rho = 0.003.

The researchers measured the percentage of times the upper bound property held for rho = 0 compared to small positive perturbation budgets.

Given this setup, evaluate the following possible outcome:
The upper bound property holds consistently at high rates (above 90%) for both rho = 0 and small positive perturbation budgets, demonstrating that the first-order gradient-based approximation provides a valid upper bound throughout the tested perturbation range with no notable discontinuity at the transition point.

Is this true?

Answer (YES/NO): YES